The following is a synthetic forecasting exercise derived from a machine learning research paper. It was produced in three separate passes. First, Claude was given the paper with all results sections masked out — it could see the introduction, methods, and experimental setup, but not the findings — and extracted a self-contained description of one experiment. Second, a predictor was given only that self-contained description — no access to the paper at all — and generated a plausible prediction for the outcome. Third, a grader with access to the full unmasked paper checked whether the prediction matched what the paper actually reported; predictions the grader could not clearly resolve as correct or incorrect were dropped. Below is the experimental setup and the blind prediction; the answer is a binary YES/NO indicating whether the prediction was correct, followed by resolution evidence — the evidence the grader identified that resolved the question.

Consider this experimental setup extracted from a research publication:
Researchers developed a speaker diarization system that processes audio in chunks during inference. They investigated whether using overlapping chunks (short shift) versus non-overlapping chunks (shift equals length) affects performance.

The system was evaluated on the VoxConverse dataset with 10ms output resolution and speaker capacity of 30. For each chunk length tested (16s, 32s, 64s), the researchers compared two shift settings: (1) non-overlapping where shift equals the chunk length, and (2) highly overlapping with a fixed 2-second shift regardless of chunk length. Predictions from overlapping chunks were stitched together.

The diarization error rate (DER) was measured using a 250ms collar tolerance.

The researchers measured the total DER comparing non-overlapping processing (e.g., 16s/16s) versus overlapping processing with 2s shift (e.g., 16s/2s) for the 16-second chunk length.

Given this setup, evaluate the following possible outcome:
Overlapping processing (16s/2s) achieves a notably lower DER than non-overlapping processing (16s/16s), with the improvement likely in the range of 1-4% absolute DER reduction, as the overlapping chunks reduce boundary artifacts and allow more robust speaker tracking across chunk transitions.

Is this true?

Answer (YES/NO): NO